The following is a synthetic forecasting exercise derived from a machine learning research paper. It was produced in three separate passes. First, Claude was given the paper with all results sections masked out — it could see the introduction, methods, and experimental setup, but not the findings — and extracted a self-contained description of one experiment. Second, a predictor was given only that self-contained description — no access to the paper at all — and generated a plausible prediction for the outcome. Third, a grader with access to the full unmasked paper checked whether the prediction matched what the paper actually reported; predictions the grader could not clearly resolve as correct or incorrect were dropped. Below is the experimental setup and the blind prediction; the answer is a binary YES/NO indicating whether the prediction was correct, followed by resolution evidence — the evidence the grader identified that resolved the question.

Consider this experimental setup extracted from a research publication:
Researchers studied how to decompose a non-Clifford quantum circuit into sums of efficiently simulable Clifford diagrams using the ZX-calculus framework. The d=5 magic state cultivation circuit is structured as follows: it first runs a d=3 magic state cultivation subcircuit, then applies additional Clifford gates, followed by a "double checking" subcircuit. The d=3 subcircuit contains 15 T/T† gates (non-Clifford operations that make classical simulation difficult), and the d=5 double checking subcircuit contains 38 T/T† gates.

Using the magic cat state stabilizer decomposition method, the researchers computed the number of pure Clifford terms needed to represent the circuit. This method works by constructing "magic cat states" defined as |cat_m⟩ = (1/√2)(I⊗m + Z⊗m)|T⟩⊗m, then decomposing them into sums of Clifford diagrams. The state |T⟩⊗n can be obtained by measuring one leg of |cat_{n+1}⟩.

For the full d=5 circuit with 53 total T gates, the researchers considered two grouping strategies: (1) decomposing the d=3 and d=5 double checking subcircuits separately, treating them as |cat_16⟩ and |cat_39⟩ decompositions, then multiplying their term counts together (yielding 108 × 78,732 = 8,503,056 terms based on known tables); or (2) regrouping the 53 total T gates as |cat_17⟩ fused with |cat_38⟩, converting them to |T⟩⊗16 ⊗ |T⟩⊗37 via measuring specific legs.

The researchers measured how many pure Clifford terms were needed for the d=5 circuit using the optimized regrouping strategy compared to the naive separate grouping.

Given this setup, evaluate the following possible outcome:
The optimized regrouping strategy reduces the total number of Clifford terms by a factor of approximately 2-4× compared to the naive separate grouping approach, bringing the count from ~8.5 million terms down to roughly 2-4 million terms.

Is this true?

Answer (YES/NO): NO